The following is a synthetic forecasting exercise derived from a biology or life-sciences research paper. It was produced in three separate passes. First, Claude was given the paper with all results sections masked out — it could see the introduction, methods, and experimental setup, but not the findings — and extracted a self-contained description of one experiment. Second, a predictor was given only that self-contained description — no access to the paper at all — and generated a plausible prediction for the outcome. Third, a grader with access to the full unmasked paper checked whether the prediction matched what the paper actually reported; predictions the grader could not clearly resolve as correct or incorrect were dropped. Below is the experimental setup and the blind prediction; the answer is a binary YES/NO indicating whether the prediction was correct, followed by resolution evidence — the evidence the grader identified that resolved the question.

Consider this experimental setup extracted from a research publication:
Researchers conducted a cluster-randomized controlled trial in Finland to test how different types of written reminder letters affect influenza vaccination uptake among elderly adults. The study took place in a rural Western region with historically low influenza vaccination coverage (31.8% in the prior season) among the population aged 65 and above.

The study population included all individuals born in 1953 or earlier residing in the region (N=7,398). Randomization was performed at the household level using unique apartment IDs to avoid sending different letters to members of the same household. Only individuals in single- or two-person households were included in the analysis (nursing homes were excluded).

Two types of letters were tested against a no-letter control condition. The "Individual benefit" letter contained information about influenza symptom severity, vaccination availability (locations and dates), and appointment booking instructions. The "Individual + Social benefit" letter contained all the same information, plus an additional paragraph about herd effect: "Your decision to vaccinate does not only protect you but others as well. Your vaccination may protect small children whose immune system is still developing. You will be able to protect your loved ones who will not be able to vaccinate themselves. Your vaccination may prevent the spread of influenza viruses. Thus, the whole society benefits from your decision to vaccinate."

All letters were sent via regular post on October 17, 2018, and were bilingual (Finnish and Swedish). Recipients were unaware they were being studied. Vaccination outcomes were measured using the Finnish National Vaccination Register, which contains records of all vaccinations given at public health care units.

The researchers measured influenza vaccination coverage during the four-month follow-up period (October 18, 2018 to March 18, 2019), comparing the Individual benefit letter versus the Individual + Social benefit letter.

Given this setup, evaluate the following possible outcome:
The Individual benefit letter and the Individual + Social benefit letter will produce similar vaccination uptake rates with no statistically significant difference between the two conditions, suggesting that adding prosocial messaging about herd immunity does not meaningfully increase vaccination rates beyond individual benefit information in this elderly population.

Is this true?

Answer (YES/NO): YES